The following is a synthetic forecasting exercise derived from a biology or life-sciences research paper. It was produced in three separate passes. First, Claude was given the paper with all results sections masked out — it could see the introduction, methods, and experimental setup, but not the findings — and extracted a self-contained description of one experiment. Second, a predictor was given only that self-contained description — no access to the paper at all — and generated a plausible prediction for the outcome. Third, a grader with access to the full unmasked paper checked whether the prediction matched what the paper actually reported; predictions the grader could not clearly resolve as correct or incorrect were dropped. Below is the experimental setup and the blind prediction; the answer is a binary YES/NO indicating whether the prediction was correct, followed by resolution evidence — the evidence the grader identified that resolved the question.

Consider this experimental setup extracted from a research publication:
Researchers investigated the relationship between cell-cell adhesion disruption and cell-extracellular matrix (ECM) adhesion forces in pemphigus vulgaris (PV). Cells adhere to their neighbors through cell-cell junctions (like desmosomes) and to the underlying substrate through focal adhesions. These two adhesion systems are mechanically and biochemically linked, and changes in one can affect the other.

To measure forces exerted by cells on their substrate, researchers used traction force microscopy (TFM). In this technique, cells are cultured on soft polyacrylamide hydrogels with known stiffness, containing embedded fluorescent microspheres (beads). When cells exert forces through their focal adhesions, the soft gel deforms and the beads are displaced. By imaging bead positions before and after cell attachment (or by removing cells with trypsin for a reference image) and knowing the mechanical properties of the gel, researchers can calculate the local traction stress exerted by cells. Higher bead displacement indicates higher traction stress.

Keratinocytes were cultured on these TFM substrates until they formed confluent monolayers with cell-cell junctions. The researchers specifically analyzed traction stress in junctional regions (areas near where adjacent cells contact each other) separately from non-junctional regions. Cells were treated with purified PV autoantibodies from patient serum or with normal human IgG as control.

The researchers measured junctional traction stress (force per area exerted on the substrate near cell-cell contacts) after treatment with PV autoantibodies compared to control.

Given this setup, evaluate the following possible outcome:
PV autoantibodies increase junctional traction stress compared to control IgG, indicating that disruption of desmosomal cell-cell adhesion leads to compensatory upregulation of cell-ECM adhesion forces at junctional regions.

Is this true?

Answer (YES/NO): YES